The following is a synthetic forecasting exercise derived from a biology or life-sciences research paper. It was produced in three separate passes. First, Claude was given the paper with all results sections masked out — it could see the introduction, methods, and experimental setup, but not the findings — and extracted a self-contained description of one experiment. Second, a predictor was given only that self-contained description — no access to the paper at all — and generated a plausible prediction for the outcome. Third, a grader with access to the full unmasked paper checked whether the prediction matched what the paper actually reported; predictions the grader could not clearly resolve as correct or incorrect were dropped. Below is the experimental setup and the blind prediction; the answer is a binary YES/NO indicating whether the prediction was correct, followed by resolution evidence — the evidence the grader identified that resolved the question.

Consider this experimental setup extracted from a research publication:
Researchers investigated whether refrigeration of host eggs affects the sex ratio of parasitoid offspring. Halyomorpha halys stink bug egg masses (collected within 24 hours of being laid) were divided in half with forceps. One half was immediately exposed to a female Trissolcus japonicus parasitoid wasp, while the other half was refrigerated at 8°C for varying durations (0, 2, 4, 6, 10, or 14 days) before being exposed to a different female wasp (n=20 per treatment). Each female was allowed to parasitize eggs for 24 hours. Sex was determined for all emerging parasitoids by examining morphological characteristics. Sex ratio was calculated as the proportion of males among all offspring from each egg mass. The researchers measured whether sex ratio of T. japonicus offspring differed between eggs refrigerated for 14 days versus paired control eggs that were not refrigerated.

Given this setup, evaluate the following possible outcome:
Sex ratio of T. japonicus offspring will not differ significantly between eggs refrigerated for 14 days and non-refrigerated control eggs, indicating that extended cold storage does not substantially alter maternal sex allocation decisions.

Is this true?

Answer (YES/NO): NO